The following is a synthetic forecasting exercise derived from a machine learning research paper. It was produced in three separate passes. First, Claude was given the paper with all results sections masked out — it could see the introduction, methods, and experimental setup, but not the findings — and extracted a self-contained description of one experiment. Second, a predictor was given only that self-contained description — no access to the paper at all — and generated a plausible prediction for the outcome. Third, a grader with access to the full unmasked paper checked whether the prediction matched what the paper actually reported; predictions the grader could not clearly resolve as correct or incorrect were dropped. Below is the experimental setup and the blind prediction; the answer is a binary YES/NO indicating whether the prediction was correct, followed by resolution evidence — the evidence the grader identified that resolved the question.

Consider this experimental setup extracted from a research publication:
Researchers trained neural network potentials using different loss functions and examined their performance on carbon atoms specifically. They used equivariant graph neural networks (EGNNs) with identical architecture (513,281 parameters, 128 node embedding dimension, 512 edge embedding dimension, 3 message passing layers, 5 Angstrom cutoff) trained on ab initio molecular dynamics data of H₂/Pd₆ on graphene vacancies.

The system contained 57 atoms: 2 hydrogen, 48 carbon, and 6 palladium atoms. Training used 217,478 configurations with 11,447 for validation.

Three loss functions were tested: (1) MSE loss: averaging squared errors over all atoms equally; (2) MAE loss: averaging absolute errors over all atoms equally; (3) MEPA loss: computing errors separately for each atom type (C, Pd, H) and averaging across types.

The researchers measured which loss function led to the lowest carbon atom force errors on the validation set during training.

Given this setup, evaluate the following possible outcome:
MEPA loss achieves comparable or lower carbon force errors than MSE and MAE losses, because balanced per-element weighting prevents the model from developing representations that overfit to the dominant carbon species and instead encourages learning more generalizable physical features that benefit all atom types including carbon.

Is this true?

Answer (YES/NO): NO